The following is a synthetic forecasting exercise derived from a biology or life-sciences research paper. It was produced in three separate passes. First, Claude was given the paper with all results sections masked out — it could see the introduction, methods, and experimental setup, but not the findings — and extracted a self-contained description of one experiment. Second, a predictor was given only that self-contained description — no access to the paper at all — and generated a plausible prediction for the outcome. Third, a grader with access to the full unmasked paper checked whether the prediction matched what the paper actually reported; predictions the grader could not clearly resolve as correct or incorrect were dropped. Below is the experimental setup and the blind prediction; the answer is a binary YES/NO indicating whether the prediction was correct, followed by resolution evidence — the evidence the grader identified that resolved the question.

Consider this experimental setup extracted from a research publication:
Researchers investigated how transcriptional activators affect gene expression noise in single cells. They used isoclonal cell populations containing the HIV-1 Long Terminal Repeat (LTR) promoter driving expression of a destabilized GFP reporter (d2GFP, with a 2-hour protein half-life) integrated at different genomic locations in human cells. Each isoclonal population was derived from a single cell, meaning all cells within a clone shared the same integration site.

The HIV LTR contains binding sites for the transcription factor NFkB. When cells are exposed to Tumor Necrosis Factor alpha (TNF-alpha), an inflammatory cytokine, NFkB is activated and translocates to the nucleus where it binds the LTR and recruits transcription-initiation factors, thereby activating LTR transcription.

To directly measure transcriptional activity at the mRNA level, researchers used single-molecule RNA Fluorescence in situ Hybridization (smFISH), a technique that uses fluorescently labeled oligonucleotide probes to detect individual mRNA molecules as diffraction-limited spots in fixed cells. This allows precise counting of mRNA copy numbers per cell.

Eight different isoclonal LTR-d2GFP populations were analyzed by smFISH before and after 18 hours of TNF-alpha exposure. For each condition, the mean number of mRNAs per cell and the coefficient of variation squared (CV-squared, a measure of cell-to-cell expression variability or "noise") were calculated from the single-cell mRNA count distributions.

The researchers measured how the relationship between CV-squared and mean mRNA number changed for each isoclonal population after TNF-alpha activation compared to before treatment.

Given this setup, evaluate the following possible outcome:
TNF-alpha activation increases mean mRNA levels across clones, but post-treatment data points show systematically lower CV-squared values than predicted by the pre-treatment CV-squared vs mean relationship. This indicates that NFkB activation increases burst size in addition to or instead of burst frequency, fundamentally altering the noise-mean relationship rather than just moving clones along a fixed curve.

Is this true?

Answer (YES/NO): NO